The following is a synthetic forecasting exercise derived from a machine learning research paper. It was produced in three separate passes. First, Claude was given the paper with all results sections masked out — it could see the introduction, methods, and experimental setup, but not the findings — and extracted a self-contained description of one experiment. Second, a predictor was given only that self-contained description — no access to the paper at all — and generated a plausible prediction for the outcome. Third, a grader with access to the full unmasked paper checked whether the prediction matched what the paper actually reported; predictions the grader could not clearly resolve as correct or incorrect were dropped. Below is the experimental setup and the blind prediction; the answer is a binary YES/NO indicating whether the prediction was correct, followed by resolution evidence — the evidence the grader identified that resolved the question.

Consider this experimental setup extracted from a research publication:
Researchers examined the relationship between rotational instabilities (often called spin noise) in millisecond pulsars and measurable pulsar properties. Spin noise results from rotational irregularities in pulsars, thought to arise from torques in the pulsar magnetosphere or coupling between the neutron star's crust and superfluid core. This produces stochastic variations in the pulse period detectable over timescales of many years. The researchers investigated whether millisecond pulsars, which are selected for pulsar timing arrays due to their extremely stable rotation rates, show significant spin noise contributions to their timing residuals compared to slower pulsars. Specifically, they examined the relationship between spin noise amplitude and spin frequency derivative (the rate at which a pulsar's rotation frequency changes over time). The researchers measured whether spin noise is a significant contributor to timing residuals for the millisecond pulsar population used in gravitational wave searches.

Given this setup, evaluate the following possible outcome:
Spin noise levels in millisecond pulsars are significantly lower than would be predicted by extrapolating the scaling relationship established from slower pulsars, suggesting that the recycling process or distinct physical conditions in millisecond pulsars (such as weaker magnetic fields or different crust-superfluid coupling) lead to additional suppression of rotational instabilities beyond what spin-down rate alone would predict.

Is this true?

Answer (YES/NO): NO